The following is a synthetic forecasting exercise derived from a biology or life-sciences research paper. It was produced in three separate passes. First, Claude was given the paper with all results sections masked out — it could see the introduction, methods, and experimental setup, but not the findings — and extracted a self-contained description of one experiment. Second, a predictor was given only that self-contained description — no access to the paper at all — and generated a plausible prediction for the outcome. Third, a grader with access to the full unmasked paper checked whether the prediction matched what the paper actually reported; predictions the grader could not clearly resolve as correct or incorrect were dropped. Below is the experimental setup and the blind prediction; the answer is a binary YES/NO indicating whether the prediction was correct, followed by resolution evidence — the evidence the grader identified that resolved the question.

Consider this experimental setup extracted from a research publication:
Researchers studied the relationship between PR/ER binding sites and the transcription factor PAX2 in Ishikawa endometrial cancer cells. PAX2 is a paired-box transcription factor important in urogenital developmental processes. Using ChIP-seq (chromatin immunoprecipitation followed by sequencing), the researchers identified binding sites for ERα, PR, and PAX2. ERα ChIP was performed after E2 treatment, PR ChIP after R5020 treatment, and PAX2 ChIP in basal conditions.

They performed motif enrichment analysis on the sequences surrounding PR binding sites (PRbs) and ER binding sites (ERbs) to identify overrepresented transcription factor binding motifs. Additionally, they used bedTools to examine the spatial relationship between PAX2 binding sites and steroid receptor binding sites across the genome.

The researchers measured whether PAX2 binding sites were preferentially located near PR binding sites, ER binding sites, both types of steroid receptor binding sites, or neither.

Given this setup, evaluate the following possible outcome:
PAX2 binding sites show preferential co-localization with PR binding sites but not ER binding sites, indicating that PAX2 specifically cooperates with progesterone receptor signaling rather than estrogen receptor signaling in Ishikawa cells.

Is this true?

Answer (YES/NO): NO